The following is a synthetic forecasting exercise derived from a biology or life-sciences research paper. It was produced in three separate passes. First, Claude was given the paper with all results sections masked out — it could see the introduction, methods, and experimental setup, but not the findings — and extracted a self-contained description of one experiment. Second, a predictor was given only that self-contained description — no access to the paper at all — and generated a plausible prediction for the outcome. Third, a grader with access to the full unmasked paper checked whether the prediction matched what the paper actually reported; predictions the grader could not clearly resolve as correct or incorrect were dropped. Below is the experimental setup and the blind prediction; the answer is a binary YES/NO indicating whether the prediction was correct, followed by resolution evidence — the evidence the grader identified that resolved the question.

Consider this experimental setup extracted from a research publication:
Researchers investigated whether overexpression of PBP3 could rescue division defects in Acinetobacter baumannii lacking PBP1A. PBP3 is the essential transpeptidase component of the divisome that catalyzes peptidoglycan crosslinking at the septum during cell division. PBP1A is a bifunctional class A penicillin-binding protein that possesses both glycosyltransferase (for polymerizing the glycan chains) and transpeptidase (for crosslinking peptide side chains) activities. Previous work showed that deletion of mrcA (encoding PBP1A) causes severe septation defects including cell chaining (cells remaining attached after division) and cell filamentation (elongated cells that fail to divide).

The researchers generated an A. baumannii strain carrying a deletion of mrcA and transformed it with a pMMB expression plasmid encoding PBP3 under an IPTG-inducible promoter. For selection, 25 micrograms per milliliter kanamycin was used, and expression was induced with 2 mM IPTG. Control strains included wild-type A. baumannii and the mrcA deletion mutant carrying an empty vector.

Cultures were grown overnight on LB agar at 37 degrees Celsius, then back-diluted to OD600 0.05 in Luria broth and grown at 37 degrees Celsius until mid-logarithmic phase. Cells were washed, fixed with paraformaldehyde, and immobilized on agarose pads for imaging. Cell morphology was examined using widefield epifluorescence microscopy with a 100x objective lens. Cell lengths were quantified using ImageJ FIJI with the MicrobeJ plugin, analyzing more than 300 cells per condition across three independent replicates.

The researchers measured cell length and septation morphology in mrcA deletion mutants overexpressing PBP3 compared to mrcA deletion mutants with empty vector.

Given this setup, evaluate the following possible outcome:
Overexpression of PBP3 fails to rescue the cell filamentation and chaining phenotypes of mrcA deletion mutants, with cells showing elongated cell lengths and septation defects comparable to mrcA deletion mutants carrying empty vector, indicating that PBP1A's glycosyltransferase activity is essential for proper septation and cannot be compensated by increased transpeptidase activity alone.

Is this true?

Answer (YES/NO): NO